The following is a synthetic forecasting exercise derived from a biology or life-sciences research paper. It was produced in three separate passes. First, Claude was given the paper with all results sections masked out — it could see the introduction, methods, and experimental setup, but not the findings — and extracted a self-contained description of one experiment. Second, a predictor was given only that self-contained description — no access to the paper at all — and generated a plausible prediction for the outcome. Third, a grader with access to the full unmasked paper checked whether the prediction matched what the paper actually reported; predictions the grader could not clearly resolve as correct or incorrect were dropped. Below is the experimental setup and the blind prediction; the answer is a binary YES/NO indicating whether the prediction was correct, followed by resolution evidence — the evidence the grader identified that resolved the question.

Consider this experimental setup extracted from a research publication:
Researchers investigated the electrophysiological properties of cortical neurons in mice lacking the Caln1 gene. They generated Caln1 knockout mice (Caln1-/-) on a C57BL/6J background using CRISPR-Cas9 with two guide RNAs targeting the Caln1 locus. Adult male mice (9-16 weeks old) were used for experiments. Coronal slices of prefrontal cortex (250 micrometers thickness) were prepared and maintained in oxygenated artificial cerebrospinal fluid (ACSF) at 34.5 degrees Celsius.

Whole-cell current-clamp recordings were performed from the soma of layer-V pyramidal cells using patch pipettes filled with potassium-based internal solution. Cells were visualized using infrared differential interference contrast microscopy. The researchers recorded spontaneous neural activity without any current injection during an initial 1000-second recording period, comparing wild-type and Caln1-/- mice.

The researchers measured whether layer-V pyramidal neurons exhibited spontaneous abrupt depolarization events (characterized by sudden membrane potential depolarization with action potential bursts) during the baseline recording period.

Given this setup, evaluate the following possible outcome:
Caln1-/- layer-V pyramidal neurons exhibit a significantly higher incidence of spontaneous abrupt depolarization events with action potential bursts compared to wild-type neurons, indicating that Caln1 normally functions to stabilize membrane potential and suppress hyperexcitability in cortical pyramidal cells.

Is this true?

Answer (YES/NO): YES